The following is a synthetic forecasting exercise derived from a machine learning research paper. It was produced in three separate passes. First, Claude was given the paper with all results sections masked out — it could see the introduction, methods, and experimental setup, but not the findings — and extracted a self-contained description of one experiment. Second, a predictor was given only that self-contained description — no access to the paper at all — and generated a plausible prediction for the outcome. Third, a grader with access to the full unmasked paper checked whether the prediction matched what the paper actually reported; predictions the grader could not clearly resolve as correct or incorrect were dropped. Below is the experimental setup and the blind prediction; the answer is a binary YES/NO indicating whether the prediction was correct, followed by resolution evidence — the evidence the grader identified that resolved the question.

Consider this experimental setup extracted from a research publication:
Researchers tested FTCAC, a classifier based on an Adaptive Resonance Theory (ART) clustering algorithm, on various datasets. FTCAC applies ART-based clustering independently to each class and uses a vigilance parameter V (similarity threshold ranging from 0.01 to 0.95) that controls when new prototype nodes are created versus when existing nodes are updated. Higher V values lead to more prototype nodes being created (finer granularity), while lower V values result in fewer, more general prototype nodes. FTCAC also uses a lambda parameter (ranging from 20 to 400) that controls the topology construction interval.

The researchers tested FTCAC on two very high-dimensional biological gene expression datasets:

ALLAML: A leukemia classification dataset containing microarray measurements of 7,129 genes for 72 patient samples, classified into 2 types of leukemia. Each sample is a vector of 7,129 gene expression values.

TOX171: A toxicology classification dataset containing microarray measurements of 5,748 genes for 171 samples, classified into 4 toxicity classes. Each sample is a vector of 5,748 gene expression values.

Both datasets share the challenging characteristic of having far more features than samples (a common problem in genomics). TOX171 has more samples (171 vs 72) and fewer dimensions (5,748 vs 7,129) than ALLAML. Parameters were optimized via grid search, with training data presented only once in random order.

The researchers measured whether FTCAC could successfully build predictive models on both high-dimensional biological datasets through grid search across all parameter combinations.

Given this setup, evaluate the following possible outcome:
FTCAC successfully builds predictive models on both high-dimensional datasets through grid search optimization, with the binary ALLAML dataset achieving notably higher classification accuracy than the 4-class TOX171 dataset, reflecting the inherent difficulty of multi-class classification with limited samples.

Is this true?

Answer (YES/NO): NO